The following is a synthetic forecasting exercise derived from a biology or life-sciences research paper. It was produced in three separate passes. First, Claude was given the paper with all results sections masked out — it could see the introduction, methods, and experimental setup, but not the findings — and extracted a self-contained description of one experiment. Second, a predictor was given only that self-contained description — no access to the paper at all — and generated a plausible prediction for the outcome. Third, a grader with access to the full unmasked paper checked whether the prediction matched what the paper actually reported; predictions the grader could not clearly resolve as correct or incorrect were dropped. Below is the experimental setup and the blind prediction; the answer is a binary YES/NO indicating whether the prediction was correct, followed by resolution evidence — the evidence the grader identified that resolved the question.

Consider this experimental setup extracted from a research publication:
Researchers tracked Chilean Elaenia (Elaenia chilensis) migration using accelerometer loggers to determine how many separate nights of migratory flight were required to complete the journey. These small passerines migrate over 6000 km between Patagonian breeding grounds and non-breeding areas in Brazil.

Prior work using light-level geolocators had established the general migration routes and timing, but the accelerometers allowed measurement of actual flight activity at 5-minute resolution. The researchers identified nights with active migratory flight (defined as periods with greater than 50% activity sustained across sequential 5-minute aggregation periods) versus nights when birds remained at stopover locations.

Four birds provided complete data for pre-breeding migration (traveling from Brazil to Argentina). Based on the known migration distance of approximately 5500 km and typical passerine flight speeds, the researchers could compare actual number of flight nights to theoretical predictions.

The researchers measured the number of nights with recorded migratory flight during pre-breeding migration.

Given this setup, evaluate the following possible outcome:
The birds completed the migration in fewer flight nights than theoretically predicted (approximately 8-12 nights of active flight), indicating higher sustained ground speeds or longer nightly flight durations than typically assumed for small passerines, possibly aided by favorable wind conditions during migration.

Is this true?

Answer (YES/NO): NO